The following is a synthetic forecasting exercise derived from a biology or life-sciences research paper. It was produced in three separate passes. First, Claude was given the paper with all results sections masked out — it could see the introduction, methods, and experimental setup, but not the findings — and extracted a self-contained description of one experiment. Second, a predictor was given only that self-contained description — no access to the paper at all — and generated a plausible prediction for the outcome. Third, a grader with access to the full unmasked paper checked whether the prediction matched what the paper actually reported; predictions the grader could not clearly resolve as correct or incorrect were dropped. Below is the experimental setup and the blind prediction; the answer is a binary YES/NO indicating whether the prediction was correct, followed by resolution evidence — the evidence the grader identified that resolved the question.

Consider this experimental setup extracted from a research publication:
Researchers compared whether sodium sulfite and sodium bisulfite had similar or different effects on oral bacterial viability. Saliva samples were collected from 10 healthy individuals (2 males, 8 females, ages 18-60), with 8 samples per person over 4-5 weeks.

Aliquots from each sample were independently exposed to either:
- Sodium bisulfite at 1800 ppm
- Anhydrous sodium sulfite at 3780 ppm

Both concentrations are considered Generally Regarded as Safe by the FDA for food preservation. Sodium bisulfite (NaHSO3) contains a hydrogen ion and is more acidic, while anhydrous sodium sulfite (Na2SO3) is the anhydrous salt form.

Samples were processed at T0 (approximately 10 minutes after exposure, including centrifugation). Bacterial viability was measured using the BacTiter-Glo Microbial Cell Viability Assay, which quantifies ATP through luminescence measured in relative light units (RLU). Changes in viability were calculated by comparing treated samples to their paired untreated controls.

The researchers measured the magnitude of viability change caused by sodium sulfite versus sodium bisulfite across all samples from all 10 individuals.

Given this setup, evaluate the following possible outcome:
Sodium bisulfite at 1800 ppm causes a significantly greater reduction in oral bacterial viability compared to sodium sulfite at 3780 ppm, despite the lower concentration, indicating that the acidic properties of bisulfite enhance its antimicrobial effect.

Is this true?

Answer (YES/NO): NO